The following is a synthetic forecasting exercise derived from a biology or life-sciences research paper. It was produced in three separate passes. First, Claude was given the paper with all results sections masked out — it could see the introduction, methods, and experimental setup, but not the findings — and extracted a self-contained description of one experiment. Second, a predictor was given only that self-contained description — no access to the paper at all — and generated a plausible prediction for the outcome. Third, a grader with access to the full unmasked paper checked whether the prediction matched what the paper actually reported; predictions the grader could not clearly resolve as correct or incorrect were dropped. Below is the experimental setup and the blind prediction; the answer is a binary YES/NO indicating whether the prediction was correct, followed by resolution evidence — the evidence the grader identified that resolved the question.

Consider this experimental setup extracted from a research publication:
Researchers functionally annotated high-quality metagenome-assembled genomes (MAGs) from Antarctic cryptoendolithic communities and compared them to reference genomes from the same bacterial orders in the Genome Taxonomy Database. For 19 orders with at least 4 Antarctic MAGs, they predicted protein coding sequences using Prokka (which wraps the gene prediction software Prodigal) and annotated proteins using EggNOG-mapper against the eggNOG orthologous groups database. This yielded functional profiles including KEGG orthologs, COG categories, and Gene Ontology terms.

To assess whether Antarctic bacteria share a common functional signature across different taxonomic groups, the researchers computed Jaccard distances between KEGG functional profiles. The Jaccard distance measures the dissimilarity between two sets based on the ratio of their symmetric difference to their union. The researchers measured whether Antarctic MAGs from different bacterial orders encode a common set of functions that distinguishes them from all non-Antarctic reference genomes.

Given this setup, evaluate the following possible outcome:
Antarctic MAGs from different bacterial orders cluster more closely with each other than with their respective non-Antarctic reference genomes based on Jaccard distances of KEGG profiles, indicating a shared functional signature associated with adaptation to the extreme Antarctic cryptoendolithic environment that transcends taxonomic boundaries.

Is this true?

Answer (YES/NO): NO